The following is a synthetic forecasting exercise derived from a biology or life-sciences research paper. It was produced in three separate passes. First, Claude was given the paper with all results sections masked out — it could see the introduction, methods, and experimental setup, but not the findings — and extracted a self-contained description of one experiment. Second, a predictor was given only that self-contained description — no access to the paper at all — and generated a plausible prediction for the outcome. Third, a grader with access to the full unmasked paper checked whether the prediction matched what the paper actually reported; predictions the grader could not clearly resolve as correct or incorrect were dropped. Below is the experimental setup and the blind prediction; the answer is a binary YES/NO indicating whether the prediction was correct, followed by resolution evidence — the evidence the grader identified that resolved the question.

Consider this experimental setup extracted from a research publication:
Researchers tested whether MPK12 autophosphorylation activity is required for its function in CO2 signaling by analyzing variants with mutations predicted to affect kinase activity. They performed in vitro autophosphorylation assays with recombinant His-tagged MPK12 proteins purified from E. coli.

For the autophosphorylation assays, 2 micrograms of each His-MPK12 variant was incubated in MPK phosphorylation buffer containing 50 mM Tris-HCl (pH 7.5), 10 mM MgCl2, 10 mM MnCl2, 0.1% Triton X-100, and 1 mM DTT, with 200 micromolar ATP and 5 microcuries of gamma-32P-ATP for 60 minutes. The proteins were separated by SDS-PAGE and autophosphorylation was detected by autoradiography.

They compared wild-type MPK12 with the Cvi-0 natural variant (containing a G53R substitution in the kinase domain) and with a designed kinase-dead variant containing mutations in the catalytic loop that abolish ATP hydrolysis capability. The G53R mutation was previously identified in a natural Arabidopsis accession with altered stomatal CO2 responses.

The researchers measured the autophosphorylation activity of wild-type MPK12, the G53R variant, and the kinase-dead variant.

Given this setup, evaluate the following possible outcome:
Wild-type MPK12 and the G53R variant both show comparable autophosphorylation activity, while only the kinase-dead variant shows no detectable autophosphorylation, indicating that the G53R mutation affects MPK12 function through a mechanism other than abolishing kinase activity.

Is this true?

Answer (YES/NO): NO